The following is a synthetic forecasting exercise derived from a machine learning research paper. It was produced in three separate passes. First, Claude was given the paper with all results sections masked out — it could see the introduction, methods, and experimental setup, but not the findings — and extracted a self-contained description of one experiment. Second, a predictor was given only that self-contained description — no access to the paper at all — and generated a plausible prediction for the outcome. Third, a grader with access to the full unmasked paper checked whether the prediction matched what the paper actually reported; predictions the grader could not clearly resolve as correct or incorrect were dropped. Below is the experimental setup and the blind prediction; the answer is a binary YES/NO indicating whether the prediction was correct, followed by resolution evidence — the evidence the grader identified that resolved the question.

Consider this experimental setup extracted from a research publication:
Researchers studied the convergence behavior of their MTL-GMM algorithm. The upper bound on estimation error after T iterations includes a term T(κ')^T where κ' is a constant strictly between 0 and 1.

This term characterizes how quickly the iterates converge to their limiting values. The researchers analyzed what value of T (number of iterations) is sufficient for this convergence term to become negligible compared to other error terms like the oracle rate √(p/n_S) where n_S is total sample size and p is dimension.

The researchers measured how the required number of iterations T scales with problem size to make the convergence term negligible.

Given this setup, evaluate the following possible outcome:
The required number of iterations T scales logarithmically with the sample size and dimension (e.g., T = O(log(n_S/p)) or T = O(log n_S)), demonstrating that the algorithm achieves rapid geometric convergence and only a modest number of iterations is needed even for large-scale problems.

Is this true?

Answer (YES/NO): YES